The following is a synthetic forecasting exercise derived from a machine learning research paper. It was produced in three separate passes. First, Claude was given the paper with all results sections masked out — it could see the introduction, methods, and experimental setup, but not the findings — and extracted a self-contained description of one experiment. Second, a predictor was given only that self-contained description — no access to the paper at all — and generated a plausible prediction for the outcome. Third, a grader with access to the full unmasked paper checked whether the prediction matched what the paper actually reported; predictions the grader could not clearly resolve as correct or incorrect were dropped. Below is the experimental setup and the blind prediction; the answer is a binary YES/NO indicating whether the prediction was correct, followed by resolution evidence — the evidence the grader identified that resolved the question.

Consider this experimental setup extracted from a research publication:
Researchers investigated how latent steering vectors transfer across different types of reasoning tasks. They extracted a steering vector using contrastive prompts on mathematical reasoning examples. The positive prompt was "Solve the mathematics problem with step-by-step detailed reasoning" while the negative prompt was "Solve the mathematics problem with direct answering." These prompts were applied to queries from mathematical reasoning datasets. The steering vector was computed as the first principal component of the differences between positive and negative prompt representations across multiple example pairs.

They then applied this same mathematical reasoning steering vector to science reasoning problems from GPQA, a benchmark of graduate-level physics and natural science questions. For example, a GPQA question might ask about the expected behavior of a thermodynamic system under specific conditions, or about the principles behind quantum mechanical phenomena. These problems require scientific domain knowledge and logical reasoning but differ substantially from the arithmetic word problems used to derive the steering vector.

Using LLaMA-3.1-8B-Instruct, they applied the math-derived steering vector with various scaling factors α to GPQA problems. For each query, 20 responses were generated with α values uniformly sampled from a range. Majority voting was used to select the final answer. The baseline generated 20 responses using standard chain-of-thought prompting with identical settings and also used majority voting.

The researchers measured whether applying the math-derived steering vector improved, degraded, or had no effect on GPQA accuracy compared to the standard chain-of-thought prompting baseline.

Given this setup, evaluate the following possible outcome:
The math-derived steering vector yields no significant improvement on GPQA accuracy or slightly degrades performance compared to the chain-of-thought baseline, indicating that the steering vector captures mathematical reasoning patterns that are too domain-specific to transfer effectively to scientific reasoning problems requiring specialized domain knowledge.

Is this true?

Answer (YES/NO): NO